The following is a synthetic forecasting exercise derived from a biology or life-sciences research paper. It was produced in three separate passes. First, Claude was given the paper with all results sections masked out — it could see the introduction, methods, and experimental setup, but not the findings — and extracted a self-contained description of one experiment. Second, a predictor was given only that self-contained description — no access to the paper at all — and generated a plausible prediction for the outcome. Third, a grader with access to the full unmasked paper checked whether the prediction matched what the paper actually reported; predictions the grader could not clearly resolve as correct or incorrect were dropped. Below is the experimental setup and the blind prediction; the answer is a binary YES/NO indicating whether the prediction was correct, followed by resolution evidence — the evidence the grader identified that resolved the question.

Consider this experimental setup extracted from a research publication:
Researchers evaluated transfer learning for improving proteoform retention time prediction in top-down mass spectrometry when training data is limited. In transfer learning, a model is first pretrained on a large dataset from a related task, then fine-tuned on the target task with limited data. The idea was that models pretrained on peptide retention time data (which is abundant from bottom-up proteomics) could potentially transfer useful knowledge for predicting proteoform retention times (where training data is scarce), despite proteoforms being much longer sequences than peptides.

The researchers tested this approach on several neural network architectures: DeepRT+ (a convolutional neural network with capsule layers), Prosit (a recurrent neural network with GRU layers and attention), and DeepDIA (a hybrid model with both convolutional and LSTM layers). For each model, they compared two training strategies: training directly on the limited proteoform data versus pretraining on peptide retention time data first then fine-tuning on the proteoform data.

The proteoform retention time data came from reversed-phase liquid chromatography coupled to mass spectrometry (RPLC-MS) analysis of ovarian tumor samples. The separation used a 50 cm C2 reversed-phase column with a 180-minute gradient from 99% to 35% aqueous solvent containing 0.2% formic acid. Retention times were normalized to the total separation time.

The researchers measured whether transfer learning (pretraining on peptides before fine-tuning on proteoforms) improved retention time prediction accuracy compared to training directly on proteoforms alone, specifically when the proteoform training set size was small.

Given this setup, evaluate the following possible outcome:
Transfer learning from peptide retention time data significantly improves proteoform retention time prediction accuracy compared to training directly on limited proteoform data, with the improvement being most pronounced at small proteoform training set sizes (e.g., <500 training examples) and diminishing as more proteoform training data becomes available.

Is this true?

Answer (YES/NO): NO